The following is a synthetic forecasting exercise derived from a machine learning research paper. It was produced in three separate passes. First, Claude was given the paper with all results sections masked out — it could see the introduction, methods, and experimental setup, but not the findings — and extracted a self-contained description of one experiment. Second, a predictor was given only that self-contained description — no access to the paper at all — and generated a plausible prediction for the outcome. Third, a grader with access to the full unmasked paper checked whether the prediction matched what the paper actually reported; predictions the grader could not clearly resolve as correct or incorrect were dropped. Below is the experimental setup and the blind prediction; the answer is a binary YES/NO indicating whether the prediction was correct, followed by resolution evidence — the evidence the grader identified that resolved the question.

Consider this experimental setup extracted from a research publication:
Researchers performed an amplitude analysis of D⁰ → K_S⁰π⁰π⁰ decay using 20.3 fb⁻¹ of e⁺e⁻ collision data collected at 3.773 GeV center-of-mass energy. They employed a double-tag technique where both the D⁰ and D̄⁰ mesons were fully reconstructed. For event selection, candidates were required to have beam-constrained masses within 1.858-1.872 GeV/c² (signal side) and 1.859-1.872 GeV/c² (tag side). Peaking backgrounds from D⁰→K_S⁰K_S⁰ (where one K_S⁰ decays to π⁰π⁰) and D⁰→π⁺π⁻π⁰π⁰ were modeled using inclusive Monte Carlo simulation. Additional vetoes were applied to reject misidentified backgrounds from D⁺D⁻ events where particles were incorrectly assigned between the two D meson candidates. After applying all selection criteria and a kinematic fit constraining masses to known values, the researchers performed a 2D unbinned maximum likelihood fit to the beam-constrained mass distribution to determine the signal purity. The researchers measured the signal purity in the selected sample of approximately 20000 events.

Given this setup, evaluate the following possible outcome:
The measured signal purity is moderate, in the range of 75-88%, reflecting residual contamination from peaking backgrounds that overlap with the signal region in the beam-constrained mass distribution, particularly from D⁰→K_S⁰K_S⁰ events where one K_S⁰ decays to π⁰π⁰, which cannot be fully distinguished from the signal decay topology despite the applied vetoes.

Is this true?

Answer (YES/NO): NO